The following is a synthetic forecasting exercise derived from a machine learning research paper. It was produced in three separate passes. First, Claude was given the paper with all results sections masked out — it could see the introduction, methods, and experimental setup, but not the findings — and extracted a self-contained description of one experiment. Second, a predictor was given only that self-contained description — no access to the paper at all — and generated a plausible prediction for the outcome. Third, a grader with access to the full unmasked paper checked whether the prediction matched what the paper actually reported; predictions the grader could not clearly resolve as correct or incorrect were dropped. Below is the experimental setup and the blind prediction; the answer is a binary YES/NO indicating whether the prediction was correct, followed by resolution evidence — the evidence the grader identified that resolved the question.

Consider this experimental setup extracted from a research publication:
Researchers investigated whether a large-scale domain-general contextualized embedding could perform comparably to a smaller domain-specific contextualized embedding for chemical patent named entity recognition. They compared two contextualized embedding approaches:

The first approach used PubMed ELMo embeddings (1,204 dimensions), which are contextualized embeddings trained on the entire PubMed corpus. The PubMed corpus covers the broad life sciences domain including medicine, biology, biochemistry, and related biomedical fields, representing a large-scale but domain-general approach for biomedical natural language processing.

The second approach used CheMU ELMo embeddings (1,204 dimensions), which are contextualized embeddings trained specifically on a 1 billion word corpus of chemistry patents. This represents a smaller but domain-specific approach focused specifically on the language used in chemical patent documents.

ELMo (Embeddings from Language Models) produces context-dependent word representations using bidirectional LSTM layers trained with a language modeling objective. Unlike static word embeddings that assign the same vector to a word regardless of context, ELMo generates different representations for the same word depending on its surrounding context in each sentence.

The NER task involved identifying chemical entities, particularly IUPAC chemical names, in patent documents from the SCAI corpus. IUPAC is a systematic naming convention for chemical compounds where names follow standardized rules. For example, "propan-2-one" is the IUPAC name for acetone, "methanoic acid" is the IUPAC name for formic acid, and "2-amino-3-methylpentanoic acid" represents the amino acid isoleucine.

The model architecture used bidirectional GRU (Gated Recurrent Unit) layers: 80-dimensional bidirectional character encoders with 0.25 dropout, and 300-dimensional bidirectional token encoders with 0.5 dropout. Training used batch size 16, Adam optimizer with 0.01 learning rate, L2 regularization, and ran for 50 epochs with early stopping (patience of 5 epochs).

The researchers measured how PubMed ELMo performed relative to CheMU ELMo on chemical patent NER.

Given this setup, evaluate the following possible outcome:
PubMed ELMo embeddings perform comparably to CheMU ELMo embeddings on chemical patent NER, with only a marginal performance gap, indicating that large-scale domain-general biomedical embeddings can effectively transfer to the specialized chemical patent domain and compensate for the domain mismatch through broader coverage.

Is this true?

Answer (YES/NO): YES